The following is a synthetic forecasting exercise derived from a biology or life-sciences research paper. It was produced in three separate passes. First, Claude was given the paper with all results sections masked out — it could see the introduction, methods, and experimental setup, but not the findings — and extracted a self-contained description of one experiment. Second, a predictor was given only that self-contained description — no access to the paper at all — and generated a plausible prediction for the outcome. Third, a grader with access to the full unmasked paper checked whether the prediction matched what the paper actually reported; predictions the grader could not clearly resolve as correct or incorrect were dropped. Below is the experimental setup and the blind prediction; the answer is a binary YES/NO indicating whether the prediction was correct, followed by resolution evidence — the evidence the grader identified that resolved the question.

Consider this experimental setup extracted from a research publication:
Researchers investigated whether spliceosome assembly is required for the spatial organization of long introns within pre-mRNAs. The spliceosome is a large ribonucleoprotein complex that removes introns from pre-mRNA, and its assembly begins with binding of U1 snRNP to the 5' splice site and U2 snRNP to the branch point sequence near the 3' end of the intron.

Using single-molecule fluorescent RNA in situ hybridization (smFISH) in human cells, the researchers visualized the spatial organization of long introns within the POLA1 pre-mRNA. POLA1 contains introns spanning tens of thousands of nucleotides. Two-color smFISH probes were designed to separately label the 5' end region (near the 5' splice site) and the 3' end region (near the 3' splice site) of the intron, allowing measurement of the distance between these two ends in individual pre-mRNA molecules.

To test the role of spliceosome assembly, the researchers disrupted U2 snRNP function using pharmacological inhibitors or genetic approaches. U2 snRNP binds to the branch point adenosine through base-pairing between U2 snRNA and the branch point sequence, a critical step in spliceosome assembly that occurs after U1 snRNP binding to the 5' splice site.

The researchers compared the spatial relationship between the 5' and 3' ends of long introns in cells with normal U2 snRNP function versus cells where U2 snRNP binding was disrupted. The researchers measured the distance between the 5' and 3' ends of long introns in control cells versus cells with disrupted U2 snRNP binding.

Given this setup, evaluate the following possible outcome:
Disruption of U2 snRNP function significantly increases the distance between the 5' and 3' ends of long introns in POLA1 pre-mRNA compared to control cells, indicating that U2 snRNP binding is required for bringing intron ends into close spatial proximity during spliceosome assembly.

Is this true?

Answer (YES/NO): YES